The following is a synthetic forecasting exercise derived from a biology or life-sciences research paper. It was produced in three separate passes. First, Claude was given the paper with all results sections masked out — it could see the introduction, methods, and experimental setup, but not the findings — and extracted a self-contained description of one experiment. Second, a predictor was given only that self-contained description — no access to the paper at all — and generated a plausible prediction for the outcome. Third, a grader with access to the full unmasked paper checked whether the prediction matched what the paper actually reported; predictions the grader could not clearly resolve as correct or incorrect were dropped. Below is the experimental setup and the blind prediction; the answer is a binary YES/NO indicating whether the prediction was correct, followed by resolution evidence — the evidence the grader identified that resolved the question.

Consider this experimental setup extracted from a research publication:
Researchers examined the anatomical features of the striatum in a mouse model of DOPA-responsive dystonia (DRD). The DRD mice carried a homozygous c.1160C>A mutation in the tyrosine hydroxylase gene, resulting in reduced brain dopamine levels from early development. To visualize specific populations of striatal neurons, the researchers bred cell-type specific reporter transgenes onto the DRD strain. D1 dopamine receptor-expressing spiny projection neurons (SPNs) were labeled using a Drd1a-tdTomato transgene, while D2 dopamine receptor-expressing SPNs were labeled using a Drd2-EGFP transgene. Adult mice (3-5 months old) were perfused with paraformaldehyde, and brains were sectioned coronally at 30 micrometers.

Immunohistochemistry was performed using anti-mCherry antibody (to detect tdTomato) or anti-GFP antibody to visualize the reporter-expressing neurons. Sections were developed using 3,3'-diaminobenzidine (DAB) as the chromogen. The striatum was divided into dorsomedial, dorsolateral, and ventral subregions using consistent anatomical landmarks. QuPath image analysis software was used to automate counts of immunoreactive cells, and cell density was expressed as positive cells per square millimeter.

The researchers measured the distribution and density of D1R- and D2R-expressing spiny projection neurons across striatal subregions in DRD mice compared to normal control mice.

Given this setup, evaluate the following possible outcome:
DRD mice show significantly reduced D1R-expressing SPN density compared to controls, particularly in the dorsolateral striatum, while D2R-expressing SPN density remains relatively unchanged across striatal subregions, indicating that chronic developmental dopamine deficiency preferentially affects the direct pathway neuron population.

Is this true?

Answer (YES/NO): NO